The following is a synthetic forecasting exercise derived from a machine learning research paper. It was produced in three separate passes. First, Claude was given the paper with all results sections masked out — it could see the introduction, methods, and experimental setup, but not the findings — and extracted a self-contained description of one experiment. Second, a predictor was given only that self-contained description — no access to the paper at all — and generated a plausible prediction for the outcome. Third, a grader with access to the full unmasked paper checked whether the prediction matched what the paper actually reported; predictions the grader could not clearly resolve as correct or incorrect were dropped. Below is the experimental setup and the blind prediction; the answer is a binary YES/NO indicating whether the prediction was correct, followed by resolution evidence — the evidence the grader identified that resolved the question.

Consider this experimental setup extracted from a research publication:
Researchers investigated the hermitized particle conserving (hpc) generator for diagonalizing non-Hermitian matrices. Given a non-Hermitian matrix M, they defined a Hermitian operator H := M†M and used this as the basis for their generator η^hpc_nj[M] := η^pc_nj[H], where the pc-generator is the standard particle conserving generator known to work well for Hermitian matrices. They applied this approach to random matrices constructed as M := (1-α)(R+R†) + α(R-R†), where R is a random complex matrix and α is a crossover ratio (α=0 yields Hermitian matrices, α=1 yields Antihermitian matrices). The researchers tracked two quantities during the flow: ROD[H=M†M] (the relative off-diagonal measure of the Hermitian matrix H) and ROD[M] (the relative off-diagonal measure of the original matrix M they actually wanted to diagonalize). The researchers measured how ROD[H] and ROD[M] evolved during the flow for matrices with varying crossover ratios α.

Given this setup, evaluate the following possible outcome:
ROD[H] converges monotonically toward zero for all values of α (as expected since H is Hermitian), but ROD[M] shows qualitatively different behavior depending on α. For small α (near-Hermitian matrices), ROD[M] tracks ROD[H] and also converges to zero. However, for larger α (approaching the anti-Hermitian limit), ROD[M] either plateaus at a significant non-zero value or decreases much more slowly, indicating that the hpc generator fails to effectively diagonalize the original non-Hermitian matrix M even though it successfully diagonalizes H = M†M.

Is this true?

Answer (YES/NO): YES